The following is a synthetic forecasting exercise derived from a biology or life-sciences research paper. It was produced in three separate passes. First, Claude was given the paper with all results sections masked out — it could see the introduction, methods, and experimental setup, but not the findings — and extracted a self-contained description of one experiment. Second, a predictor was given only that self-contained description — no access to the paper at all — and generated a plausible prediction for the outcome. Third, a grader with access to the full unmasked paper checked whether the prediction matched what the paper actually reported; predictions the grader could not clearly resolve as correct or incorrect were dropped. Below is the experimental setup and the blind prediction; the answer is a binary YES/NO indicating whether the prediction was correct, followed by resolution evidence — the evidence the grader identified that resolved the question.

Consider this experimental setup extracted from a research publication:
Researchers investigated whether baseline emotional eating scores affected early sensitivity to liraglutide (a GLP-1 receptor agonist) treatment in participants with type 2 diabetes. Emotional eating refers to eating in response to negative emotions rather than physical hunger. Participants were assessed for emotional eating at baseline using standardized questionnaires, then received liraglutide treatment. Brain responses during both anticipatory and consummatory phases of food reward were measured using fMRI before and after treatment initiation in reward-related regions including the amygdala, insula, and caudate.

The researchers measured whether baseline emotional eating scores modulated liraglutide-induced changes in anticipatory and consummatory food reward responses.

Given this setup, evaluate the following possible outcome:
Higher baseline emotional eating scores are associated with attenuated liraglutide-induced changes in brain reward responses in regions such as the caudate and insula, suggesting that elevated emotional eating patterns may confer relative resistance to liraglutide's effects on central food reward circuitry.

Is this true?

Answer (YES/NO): YES